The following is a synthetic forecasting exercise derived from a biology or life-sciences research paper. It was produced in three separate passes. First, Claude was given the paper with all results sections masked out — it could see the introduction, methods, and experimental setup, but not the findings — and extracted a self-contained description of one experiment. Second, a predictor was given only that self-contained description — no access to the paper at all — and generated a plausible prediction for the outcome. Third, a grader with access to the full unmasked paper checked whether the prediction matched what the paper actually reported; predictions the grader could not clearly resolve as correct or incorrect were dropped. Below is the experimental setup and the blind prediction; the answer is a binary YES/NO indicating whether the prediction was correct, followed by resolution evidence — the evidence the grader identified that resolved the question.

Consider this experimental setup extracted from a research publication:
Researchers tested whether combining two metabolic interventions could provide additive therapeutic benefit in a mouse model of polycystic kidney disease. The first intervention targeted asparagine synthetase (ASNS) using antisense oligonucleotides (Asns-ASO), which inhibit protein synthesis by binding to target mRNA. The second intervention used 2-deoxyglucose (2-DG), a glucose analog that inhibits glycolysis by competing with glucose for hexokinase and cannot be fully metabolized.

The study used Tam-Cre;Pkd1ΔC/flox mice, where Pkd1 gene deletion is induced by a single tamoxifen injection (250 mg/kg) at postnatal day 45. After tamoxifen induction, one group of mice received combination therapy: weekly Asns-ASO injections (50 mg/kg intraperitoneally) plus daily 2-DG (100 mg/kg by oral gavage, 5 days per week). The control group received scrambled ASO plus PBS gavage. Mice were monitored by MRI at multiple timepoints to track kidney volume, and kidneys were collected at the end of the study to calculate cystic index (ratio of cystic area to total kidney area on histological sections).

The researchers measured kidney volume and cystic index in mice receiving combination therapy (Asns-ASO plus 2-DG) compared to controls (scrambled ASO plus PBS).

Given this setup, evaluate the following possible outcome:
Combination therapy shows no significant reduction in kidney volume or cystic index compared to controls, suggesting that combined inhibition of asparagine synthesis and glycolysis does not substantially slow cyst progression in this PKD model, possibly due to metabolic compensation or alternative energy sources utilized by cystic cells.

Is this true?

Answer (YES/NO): NO